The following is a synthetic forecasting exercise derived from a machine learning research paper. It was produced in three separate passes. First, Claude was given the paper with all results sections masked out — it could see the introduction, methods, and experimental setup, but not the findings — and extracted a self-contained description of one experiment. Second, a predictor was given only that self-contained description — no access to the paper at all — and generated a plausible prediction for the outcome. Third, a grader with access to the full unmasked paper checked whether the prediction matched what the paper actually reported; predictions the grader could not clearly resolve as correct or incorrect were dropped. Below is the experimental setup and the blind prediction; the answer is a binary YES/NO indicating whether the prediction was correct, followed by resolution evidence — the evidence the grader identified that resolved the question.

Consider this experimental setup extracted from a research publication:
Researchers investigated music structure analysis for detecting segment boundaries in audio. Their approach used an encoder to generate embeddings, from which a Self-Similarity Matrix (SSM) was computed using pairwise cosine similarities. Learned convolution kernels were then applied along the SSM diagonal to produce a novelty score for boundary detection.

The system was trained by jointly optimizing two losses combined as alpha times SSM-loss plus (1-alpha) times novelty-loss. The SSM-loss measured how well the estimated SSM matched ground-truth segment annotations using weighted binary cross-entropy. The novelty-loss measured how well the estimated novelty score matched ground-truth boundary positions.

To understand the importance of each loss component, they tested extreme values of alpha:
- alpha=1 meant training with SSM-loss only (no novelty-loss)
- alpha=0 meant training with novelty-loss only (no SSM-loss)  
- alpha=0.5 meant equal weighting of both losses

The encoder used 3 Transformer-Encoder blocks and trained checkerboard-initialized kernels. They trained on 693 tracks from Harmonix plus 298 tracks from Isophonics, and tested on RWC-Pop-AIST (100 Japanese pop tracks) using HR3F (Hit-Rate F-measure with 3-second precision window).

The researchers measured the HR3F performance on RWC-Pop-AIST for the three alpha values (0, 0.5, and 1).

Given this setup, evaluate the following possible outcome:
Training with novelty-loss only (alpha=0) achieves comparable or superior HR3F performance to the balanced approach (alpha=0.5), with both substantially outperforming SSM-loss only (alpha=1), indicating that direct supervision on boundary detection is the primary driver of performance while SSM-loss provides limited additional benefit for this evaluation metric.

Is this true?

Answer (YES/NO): NO